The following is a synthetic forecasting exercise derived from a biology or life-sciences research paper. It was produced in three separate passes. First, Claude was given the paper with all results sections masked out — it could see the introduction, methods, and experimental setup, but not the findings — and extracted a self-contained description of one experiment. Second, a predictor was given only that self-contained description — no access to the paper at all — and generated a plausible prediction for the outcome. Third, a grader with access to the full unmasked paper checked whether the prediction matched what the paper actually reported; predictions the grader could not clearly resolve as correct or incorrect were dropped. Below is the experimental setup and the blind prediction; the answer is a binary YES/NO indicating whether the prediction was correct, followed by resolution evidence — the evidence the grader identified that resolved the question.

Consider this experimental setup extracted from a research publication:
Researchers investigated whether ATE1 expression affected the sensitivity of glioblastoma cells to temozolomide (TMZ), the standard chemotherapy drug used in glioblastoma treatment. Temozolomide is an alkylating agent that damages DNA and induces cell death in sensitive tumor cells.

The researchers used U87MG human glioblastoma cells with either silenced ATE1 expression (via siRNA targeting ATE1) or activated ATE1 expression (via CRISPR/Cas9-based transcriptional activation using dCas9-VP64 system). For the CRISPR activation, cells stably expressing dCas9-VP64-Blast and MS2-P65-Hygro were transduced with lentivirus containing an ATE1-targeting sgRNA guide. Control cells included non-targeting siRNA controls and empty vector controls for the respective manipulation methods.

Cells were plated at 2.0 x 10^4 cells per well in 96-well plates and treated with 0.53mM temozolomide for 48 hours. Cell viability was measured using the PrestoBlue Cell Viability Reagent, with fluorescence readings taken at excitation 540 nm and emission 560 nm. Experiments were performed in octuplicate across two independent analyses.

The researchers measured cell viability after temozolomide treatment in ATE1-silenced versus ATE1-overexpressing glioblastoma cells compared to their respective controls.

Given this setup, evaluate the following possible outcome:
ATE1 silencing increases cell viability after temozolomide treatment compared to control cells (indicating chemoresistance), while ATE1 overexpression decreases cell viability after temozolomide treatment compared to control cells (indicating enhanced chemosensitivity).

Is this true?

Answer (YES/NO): NO